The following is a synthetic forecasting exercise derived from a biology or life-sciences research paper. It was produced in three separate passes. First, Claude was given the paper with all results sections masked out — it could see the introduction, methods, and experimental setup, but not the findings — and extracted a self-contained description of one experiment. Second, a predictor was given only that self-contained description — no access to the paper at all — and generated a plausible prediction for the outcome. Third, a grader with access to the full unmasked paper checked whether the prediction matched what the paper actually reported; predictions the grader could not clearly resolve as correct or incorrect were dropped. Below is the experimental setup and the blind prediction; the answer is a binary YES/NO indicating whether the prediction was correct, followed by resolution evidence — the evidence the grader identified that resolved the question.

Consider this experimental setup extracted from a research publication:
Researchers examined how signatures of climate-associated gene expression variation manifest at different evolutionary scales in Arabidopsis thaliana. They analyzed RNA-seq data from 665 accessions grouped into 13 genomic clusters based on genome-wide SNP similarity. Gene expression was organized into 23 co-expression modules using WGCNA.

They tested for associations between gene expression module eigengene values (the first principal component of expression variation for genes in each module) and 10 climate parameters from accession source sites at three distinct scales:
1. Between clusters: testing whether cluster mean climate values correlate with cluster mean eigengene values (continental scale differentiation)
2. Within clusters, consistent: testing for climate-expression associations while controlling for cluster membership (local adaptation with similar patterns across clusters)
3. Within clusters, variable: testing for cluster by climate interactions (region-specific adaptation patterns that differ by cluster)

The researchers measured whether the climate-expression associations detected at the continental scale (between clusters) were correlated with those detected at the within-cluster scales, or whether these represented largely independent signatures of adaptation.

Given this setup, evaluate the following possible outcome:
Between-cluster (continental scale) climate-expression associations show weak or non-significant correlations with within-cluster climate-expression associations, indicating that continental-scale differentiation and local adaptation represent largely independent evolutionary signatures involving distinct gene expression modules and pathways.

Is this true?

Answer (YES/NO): YES